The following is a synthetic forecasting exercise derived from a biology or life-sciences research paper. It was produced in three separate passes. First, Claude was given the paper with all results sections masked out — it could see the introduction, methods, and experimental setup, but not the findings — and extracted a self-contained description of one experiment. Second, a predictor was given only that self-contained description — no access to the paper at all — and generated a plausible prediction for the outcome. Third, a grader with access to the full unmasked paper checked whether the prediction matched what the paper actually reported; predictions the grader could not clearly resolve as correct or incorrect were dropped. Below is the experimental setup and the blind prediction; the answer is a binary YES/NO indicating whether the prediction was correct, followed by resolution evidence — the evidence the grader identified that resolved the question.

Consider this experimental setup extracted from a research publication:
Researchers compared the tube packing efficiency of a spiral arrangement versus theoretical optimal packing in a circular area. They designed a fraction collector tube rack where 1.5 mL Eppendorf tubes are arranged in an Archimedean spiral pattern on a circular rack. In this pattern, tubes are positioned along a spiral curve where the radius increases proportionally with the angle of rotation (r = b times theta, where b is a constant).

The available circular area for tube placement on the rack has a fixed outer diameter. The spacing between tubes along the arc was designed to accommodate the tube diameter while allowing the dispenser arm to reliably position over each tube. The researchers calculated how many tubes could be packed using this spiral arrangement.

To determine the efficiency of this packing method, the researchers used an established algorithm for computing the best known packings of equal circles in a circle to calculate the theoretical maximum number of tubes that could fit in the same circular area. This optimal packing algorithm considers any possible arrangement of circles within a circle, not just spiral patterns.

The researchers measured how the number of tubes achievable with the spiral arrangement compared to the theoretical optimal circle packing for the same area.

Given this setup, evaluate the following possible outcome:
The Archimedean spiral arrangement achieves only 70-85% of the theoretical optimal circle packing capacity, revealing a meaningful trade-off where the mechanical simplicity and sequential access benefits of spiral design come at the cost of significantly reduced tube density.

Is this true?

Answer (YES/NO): NO